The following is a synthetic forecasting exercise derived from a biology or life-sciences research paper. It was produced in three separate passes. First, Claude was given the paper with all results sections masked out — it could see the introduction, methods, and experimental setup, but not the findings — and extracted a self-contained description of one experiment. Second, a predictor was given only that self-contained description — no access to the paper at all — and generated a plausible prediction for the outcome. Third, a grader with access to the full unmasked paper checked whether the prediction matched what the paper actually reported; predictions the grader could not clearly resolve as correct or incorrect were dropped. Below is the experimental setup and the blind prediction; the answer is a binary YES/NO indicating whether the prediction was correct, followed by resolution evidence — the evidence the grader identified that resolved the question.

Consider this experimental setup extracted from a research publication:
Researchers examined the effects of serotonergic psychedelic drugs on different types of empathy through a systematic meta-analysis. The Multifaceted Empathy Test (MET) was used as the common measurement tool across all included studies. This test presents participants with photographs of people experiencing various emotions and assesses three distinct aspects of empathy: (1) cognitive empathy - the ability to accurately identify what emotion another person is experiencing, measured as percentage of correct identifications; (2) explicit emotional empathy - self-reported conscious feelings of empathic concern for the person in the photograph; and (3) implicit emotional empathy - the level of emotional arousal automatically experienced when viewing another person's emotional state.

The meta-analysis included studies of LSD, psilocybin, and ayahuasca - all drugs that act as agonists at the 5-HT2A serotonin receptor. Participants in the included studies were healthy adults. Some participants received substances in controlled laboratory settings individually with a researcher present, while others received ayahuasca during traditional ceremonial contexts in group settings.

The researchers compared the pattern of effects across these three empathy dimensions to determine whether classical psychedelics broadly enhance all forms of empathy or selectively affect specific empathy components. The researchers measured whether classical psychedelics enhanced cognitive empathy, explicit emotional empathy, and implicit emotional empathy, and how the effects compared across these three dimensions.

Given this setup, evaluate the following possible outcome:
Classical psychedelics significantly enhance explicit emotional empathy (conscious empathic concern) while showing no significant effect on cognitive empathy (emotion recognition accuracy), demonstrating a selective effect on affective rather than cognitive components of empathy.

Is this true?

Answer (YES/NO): NO